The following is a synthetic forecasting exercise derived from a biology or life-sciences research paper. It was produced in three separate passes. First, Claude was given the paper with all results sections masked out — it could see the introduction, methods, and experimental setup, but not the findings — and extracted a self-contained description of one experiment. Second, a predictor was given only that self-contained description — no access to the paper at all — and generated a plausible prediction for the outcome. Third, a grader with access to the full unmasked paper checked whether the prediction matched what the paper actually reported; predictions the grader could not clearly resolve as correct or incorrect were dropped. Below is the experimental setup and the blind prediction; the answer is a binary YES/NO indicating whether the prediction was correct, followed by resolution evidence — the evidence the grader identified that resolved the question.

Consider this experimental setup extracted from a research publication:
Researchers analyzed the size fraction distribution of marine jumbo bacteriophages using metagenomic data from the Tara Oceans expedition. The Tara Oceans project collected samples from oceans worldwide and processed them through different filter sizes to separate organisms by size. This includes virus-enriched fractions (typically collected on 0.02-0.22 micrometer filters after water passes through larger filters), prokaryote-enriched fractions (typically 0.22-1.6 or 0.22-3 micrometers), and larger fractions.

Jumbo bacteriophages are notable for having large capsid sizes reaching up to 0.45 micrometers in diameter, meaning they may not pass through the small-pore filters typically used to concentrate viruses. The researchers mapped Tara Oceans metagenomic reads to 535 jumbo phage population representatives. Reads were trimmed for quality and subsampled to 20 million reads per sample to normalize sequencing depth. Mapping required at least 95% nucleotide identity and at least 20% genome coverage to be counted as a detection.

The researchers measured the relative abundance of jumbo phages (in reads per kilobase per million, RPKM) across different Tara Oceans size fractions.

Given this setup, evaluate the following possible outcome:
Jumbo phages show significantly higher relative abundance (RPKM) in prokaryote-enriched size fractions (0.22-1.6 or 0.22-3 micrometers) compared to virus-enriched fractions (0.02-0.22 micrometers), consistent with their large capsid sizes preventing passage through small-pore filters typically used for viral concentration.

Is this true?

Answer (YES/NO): NO